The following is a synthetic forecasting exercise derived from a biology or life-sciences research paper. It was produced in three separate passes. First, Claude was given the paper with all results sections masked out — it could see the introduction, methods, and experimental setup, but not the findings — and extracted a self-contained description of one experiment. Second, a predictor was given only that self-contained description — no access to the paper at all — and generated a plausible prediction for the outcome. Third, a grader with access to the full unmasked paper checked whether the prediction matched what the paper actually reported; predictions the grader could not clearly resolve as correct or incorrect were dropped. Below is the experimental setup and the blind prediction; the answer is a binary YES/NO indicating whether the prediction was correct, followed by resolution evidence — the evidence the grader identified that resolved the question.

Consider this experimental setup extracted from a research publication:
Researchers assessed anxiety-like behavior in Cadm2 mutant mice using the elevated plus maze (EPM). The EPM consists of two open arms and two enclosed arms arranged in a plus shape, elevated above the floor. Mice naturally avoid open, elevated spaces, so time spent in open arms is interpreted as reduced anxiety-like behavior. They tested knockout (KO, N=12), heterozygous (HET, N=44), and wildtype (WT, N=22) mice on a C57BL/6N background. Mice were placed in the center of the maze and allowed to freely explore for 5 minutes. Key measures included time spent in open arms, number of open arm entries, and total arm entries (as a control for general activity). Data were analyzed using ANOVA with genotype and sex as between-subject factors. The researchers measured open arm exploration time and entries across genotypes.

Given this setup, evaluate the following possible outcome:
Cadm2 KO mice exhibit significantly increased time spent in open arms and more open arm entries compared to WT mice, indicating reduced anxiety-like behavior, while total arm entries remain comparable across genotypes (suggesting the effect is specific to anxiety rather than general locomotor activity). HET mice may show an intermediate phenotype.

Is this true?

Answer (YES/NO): NO